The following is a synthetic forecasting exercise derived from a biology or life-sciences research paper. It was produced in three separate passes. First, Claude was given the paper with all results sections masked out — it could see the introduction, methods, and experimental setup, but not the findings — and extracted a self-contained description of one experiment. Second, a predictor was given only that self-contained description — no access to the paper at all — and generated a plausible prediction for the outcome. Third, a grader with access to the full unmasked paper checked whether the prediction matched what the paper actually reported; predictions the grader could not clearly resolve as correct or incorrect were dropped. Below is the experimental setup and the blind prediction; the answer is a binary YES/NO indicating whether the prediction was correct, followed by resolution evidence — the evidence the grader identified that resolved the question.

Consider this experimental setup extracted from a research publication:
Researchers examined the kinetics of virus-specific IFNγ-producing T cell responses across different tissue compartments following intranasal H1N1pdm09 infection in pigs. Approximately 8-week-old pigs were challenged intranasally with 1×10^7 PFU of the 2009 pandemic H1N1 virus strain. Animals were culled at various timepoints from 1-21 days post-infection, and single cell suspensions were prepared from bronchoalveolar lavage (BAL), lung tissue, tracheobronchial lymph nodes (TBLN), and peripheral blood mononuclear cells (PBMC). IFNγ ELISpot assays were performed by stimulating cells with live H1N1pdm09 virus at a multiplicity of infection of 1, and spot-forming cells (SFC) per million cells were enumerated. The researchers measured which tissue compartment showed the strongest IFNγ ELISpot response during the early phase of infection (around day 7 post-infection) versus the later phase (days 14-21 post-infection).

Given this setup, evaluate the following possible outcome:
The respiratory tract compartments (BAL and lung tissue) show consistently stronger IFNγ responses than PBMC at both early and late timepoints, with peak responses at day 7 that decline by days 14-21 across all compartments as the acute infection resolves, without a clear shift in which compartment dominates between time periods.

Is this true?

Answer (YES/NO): NO